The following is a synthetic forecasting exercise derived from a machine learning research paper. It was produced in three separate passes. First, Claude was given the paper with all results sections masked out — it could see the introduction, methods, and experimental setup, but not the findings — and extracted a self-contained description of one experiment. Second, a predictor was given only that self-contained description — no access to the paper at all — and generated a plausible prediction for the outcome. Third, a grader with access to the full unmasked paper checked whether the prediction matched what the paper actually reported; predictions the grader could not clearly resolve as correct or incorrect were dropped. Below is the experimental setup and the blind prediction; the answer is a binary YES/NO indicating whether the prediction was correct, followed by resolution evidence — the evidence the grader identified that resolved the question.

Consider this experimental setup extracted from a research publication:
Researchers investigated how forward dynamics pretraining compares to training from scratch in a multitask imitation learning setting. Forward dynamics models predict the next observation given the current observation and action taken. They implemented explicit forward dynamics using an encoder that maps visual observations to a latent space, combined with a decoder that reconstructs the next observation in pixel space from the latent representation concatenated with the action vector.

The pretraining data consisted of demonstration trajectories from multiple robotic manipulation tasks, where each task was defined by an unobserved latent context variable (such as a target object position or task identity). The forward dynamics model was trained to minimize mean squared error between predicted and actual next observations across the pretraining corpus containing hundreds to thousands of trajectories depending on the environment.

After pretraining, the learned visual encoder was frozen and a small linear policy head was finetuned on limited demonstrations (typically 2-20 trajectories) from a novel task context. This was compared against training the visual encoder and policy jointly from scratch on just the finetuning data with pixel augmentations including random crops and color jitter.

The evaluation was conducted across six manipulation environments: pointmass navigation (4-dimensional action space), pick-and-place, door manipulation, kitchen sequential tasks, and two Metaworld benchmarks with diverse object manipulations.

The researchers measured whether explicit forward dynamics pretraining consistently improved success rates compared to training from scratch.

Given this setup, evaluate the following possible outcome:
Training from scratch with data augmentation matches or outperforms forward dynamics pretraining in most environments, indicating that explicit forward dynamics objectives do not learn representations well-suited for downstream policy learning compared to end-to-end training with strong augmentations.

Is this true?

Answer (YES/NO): YES